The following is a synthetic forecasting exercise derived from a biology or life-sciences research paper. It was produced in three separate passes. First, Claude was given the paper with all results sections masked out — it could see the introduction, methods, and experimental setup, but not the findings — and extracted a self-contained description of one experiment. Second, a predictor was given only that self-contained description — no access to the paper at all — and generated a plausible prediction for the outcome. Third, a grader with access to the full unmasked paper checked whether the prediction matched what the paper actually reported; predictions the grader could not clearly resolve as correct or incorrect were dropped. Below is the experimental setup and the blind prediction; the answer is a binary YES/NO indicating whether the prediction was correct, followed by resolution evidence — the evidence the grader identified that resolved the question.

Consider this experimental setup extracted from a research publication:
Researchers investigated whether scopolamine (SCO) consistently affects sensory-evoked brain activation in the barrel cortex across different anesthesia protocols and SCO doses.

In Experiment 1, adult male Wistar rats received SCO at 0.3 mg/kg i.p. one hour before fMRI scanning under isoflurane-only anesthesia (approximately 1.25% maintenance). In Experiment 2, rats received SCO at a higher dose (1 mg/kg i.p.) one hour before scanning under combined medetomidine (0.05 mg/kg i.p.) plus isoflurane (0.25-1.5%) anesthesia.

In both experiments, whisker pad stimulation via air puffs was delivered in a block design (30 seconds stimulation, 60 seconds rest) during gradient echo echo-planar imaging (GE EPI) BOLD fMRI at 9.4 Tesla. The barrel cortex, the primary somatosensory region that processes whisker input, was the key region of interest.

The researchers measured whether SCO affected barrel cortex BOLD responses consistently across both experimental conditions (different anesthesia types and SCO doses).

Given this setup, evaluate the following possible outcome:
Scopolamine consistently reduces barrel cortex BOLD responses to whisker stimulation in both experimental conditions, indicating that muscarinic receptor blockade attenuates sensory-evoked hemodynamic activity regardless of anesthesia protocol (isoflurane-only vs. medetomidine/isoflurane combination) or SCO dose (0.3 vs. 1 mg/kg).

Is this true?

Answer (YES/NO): YES